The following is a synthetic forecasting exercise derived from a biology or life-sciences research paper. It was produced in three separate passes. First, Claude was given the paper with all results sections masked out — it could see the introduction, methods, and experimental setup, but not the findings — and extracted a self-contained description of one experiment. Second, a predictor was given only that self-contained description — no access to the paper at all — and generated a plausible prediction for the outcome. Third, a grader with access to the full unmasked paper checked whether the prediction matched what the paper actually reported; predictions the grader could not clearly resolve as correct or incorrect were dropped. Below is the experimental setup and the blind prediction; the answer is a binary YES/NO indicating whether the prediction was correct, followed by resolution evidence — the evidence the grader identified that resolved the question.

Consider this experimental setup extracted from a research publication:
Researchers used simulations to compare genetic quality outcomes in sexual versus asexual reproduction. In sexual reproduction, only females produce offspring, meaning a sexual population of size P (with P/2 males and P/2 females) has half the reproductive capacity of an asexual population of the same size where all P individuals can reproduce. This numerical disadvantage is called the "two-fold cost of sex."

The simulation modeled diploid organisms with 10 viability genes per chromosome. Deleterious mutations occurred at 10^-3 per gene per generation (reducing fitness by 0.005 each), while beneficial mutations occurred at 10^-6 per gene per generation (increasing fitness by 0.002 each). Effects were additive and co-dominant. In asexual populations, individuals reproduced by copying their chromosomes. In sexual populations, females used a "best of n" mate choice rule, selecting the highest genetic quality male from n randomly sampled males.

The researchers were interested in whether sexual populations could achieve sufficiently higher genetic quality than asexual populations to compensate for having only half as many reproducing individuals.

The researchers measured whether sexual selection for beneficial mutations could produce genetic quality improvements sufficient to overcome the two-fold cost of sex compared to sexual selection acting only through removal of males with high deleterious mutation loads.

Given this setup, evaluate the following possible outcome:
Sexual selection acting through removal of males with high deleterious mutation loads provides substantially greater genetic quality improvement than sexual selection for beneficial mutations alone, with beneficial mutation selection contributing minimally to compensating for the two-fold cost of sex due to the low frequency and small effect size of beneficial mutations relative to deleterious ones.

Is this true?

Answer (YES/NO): NO